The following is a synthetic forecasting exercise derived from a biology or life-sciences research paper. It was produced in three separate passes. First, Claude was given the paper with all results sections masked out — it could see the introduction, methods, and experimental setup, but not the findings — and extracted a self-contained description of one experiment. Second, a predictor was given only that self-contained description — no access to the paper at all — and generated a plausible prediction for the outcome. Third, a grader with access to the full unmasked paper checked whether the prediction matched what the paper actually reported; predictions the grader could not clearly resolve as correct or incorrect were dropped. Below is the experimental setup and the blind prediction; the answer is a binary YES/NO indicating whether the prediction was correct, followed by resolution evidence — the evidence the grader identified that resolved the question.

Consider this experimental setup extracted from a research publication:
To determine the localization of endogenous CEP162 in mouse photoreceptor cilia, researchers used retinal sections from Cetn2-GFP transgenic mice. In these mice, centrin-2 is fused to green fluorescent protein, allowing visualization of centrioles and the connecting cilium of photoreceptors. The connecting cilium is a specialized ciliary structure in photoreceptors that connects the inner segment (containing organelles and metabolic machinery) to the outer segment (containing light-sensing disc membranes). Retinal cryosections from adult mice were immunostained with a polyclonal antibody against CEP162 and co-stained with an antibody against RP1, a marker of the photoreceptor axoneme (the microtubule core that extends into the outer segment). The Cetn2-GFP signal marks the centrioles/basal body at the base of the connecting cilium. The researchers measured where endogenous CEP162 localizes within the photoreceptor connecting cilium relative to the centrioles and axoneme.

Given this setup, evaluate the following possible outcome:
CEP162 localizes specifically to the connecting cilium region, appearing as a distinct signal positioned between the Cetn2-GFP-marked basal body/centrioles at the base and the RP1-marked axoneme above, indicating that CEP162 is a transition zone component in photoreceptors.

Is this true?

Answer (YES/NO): NO